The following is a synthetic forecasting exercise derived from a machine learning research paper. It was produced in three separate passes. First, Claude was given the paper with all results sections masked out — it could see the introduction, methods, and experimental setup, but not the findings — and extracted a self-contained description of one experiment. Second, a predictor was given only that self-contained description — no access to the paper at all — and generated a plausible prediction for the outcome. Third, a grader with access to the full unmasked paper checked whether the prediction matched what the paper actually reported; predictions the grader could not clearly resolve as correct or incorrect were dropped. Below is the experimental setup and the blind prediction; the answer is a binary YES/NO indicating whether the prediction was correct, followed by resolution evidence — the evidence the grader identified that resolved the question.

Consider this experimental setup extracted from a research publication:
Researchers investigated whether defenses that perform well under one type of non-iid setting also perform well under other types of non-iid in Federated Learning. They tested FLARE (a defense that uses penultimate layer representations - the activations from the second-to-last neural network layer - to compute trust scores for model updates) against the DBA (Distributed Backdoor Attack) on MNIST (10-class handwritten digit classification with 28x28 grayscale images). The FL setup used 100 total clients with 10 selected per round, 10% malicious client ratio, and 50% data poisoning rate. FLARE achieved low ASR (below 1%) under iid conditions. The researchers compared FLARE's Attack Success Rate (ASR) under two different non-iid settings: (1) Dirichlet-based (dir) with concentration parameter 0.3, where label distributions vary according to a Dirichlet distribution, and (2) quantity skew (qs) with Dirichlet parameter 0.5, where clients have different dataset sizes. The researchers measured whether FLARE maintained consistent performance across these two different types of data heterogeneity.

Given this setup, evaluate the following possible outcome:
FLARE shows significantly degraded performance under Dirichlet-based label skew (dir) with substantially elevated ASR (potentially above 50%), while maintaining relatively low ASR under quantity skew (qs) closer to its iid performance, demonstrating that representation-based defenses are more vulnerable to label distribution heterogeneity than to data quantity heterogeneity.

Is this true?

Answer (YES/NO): NO